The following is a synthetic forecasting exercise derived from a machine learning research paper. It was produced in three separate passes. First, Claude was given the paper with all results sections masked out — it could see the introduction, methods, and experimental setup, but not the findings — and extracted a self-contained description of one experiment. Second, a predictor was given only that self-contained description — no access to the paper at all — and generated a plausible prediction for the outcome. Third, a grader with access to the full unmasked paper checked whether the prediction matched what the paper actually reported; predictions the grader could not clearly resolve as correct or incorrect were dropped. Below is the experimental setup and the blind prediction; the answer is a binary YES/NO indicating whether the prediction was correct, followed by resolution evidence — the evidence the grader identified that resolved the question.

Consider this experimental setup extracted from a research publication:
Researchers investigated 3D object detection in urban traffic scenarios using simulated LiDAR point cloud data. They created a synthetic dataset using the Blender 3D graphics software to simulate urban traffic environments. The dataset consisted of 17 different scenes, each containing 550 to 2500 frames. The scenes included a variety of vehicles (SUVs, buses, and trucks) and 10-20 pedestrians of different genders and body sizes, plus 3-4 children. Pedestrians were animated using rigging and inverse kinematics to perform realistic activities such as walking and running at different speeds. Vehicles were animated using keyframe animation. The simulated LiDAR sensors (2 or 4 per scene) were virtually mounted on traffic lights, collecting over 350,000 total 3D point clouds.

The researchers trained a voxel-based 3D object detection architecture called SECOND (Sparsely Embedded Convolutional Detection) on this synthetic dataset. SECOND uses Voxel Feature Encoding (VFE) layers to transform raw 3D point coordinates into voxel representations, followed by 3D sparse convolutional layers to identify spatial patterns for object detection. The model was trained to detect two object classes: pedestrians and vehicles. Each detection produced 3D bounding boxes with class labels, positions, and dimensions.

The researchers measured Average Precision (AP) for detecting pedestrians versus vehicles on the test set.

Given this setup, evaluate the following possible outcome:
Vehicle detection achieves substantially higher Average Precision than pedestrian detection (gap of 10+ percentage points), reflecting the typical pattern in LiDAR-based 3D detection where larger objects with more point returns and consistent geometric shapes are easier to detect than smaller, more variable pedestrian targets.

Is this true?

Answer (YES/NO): NO